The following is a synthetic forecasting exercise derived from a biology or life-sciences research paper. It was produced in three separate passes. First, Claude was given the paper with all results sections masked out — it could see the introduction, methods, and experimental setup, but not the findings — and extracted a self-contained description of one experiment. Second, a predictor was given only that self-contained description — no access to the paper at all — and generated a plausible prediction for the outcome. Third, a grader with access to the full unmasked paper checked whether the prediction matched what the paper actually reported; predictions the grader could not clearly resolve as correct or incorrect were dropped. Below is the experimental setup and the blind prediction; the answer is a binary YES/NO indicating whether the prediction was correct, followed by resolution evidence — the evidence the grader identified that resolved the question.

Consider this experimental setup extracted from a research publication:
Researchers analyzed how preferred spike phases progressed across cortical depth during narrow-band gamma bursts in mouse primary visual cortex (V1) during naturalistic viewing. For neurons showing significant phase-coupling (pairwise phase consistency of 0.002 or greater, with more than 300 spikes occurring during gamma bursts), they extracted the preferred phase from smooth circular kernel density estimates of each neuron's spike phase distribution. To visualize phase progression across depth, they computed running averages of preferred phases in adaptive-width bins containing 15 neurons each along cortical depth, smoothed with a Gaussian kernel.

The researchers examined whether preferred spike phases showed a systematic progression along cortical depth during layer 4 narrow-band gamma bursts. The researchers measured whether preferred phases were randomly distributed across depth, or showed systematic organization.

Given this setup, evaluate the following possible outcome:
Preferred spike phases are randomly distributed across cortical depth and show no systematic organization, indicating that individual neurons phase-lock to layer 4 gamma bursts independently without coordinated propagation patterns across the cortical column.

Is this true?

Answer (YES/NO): NO